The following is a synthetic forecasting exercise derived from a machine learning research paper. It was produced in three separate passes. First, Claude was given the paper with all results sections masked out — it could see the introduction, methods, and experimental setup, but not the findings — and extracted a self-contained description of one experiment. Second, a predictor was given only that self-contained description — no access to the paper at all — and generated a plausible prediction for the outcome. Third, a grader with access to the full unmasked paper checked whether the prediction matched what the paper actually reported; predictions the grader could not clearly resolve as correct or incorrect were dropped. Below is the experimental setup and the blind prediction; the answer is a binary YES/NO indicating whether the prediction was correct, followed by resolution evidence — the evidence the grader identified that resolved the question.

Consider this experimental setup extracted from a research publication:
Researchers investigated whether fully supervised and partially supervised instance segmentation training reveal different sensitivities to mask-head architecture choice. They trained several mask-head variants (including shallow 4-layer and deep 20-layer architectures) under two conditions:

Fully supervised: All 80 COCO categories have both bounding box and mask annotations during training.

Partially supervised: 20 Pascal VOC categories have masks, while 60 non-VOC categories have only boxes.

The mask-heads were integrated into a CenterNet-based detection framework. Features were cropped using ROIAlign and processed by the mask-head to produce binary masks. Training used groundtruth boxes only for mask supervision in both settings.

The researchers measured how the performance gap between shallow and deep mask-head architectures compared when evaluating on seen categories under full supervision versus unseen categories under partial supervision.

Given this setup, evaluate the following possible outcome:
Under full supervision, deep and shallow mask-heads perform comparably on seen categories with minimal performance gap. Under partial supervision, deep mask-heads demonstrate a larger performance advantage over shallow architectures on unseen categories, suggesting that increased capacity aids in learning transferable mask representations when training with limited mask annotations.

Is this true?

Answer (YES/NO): YES